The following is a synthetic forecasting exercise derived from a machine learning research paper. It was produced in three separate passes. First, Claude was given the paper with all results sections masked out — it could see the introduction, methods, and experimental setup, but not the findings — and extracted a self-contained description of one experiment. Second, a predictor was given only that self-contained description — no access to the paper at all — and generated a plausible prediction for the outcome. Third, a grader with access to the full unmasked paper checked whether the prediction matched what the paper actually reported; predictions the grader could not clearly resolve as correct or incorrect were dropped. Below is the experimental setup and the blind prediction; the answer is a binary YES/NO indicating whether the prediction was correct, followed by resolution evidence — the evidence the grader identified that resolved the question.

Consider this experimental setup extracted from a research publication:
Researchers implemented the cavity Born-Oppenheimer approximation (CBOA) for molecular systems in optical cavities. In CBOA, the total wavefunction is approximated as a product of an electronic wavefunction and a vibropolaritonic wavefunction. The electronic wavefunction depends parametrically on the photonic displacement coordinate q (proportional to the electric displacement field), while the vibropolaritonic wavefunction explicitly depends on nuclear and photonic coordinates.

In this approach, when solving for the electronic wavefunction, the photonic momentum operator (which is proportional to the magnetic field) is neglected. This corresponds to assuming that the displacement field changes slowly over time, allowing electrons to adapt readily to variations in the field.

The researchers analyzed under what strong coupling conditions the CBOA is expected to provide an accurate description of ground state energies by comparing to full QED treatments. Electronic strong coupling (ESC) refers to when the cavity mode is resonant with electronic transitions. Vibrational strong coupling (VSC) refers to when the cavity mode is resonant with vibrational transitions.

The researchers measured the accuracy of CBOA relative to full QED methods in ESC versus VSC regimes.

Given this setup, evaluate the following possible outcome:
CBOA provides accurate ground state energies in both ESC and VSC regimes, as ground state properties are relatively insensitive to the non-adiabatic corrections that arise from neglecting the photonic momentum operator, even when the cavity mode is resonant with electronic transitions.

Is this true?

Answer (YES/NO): NO